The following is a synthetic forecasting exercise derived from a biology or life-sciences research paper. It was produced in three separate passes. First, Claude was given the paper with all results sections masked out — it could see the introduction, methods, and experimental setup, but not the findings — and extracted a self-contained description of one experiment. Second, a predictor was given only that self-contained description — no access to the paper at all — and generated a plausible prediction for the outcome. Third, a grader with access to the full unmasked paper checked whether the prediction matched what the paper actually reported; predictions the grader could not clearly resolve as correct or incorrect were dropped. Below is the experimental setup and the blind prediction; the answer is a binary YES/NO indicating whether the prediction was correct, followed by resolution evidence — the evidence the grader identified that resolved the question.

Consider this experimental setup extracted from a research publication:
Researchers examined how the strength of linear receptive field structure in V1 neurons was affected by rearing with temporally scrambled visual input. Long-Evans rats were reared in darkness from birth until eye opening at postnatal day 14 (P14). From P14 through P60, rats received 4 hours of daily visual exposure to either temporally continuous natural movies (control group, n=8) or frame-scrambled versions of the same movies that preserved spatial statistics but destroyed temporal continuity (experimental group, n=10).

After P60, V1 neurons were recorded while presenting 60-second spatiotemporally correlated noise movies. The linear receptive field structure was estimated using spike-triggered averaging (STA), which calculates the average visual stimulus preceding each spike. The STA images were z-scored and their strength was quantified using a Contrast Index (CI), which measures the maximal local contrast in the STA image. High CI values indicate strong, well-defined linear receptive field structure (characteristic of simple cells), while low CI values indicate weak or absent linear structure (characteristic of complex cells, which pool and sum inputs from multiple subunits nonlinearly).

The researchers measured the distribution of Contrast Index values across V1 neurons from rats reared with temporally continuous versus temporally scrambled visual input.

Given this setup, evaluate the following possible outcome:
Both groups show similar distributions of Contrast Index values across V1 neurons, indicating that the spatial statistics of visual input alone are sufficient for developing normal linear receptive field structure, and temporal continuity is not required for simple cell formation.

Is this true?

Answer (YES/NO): YES